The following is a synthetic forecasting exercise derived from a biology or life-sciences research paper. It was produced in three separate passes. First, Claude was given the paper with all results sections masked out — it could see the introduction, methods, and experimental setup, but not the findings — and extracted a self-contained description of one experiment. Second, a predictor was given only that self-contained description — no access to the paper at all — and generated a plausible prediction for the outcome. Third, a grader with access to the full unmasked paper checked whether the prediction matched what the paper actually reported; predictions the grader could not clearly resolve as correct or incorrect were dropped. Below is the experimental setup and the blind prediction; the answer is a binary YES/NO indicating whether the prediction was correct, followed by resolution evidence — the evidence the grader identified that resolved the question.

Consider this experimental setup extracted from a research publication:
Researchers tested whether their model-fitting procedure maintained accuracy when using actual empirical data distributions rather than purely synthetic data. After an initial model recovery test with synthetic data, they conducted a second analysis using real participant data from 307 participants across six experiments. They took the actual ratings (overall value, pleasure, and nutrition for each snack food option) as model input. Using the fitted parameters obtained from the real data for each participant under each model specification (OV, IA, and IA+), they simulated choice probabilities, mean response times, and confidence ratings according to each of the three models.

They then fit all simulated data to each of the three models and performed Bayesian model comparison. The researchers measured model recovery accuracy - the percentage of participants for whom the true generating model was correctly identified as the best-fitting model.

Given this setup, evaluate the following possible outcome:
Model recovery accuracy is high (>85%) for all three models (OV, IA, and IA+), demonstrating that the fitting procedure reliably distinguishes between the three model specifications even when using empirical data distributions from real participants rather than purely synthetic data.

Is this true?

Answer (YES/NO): NO